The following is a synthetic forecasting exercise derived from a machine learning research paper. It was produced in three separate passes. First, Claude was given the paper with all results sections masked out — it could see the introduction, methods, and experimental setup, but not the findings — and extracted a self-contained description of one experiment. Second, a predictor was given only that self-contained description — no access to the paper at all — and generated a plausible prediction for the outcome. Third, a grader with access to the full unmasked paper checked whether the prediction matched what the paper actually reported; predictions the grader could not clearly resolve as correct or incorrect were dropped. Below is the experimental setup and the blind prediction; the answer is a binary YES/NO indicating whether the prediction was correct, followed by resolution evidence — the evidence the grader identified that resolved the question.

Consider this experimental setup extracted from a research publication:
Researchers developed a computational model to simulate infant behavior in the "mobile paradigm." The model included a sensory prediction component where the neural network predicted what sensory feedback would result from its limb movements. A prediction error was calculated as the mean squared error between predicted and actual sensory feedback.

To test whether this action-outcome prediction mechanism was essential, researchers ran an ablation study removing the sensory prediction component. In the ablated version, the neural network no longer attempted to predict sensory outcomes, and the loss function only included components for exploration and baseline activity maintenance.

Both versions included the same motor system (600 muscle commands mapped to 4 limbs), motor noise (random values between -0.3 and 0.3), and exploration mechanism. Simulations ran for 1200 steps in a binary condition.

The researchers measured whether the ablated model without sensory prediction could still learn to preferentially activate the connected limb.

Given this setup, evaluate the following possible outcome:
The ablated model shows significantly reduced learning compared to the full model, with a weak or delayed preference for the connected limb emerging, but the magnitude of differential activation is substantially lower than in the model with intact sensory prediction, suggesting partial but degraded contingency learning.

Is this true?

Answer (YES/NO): NO